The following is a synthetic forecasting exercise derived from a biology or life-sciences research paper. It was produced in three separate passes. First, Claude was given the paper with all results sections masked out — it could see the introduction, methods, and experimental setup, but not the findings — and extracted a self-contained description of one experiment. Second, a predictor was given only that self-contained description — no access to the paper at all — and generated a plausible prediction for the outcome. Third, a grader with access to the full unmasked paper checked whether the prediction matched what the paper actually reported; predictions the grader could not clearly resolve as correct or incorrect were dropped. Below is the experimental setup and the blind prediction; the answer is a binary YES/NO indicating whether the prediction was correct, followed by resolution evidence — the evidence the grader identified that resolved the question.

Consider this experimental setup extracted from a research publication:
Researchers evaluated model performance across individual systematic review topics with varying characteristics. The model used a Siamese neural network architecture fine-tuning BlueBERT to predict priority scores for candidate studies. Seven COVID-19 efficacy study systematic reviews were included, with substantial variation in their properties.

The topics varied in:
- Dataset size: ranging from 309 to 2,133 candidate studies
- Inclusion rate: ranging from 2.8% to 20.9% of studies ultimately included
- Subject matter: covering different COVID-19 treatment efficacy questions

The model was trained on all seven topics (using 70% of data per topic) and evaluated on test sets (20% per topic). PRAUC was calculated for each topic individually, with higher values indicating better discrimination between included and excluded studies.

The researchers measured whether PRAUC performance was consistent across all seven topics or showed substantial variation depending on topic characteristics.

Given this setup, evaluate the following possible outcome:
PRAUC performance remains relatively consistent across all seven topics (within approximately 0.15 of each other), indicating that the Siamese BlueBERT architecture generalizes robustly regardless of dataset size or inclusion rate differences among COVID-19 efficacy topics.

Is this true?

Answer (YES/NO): NO